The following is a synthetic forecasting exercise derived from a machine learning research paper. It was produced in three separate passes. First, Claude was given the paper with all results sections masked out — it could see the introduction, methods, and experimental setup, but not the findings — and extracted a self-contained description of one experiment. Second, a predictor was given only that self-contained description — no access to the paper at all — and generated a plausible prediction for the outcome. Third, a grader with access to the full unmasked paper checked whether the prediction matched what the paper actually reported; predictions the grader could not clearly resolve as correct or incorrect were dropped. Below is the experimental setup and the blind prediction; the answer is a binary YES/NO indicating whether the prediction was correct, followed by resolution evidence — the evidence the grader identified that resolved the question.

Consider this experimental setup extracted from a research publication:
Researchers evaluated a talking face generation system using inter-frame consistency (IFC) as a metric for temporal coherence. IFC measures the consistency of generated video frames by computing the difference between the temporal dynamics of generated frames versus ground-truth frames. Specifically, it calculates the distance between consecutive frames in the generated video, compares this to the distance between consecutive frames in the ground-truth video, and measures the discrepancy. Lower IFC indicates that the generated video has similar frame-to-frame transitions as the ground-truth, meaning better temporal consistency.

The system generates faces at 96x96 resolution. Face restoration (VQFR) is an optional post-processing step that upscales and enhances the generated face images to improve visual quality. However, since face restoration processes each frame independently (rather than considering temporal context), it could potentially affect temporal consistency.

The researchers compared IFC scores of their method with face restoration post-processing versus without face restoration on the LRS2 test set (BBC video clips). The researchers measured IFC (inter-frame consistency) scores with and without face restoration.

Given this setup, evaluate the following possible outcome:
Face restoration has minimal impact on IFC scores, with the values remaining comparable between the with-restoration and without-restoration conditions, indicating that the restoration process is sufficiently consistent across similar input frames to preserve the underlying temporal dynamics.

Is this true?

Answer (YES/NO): NO